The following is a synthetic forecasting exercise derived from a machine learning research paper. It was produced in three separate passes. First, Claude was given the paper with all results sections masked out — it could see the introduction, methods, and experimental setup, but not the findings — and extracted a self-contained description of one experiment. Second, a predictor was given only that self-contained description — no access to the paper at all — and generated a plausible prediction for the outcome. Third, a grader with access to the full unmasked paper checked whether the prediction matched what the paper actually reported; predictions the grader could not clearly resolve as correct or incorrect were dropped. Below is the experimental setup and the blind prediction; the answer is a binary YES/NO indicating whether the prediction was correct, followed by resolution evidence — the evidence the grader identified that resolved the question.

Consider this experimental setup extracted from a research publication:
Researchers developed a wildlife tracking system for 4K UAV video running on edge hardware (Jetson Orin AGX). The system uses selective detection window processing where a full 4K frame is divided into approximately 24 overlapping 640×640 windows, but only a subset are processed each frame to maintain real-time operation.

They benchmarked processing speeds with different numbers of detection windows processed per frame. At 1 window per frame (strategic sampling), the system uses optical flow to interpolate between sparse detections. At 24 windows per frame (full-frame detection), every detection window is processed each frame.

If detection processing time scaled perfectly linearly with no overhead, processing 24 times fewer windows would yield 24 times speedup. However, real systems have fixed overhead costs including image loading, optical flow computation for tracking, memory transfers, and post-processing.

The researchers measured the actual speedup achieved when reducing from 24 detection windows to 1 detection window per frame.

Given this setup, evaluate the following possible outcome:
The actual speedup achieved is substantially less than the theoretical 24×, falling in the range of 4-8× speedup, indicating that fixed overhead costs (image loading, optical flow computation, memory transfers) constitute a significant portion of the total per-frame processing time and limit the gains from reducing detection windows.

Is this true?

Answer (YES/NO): NO